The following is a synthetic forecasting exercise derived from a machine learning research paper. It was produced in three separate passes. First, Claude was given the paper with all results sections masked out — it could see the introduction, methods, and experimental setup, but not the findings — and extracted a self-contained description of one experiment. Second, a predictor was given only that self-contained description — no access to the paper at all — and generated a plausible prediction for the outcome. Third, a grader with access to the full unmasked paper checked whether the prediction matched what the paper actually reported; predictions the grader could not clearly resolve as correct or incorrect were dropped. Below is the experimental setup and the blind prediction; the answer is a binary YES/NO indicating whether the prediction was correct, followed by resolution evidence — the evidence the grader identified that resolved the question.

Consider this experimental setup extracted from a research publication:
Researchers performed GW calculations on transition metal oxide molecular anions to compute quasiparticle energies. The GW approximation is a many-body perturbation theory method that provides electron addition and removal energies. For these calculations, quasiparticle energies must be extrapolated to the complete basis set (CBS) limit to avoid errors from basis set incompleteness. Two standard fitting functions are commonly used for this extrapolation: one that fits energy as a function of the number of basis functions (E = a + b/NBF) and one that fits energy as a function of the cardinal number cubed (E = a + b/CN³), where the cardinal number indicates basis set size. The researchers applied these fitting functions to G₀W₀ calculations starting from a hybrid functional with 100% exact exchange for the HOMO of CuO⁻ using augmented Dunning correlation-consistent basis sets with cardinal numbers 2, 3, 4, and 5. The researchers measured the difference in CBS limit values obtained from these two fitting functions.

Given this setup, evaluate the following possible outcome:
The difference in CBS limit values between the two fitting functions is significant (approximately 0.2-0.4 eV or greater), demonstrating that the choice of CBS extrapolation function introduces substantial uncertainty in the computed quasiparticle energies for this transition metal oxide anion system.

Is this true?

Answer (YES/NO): NO